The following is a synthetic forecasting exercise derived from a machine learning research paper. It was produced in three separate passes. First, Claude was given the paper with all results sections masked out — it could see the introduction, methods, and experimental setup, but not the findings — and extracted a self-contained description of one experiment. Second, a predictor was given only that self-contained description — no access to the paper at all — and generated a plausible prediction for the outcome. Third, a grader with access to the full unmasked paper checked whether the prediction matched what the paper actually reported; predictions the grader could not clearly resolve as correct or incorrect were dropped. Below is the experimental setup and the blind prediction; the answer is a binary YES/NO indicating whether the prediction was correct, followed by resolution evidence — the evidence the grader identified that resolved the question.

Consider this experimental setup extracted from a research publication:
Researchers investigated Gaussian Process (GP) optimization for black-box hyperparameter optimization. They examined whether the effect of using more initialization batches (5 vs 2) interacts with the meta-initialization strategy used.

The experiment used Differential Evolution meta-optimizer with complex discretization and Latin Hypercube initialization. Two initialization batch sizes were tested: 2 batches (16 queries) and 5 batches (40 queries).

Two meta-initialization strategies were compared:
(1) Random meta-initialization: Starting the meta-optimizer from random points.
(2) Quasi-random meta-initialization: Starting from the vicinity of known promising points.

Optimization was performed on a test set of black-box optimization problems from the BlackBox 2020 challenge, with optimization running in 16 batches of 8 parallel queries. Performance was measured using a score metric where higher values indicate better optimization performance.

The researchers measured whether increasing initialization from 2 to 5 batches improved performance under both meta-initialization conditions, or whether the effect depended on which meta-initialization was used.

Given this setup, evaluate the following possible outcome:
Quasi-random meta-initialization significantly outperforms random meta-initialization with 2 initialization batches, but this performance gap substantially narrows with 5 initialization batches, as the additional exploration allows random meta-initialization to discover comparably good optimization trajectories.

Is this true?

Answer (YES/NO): NO